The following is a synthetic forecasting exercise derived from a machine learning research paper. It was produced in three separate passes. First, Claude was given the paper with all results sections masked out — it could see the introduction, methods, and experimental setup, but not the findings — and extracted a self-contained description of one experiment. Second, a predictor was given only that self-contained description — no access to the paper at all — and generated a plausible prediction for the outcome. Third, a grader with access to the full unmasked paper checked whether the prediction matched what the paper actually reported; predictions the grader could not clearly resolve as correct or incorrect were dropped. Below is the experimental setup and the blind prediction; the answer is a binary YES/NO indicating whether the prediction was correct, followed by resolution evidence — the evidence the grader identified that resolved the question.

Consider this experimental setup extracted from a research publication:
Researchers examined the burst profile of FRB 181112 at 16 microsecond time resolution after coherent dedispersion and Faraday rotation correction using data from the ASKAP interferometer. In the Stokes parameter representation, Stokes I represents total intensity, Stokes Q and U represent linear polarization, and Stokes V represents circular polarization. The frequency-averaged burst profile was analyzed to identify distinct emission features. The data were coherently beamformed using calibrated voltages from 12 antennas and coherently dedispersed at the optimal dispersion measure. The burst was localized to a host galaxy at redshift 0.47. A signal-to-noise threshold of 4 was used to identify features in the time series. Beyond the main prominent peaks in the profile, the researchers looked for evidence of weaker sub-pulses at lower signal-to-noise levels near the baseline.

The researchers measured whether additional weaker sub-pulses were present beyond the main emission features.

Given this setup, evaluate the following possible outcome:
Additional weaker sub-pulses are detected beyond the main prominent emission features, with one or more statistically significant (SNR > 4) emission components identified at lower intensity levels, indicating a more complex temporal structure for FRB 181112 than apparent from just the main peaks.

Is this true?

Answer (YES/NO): YES